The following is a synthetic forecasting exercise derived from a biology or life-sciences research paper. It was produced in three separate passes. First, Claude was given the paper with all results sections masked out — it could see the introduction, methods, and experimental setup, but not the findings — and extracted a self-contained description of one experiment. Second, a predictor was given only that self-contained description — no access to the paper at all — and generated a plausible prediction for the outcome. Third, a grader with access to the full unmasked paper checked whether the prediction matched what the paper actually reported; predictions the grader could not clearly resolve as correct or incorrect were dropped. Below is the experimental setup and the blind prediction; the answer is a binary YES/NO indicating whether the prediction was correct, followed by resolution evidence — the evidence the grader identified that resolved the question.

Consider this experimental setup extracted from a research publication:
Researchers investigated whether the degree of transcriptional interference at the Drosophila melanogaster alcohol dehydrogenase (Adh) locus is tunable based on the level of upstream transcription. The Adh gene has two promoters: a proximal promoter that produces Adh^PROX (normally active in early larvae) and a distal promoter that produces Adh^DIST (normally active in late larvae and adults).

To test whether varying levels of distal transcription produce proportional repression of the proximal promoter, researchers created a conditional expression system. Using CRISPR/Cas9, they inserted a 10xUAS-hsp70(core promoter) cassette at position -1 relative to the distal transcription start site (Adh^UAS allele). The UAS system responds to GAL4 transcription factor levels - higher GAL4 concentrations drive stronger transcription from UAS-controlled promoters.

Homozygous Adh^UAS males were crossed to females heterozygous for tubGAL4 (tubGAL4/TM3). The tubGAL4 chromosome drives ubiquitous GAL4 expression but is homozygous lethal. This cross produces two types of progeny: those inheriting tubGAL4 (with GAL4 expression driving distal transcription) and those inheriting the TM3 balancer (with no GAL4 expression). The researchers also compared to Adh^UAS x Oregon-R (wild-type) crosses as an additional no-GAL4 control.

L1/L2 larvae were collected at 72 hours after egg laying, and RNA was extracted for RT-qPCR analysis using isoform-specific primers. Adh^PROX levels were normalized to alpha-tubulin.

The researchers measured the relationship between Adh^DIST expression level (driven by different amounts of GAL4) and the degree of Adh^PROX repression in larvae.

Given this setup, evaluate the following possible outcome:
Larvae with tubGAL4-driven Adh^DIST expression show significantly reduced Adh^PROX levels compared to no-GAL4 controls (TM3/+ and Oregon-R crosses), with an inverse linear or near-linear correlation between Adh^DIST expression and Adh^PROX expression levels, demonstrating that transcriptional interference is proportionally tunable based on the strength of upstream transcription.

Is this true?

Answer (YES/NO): NO